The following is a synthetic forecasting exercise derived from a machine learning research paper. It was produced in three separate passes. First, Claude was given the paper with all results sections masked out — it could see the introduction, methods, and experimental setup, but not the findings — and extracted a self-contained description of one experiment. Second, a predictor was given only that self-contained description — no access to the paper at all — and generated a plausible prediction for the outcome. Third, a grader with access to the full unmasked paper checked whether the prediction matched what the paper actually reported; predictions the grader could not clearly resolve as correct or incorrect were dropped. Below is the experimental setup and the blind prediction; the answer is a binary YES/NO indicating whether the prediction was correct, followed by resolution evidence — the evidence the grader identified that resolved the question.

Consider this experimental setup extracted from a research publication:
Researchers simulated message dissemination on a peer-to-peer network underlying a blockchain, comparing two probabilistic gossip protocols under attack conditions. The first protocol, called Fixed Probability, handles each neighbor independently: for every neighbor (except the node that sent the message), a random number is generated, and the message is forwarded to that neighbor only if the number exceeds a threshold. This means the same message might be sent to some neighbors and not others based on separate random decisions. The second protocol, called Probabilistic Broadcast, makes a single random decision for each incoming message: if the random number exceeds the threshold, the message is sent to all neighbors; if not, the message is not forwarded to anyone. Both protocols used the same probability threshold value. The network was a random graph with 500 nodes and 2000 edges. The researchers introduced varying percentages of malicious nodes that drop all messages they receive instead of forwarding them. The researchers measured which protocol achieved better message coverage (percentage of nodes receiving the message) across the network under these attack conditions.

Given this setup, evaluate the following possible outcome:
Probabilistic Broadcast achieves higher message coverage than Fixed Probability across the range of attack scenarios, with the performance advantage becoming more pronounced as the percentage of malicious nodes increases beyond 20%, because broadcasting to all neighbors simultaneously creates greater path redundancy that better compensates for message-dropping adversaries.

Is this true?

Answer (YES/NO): NO